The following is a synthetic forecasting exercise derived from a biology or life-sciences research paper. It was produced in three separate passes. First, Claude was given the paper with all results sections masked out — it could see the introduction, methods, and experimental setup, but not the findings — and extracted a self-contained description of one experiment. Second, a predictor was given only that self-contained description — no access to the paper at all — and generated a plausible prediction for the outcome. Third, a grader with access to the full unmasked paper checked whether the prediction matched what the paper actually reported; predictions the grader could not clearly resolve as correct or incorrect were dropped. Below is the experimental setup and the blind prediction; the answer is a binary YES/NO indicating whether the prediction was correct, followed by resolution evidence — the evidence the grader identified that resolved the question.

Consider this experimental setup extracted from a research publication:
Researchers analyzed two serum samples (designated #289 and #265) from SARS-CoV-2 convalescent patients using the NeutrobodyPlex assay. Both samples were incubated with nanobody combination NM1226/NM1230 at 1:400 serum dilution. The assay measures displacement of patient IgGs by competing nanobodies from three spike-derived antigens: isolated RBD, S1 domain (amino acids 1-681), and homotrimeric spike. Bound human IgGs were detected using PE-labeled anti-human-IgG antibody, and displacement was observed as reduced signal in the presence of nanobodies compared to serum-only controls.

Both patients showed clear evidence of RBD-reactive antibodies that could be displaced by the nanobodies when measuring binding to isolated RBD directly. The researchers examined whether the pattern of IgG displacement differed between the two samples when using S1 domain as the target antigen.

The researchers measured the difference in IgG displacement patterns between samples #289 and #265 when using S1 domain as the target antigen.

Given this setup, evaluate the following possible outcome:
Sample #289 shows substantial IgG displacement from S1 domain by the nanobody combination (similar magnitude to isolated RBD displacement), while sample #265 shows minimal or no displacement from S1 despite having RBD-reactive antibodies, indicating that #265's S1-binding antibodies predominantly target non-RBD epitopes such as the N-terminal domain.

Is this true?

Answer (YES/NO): YES